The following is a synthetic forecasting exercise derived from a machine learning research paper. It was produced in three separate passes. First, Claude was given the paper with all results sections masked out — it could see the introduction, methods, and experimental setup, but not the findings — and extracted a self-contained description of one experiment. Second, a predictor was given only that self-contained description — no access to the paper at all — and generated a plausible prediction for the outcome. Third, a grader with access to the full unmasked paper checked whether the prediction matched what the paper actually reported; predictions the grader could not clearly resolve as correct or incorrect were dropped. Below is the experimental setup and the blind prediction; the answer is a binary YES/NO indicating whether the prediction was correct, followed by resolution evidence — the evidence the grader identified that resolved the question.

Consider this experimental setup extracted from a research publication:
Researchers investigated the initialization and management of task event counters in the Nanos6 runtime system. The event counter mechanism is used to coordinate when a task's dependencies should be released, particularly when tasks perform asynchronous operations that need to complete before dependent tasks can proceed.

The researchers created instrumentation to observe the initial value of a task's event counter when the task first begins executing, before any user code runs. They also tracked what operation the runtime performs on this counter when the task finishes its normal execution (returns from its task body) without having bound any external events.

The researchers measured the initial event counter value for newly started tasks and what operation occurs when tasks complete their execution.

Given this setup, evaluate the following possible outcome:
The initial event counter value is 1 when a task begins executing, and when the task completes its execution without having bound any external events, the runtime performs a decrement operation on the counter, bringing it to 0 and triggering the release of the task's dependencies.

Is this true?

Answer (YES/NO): YES